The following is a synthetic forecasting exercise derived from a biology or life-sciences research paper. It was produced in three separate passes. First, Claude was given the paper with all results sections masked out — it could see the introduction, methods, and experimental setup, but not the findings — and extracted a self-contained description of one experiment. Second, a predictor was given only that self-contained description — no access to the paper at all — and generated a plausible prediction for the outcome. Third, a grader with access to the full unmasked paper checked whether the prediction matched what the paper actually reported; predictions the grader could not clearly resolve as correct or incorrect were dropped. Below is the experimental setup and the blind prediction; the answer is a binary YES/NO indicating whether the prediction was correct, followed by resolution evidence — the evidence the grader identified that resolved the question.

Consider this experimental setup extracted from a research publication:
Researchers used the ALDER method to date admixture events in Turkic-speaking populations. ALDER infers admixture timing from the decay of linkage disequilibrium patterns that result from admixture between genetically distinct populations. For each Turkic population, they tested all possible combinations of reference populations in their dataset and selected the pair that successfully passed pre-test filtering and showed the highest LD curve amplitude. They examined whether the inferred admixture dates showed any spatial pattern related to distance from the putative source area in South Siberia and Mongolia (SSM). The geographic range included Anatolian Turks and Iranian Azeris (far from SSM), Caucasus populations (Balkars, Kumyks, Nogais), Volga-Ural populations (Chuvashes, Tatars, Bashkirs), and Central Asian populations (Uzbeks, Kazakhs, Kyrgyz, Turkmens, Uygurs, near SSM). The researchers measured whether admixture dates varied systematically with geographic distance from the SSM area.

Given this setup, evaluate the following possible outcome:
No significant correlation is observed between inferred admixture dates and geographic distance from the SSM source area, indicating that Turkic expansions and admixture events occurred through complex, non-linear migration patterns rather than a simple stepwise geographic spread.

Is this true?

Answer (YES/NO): NO